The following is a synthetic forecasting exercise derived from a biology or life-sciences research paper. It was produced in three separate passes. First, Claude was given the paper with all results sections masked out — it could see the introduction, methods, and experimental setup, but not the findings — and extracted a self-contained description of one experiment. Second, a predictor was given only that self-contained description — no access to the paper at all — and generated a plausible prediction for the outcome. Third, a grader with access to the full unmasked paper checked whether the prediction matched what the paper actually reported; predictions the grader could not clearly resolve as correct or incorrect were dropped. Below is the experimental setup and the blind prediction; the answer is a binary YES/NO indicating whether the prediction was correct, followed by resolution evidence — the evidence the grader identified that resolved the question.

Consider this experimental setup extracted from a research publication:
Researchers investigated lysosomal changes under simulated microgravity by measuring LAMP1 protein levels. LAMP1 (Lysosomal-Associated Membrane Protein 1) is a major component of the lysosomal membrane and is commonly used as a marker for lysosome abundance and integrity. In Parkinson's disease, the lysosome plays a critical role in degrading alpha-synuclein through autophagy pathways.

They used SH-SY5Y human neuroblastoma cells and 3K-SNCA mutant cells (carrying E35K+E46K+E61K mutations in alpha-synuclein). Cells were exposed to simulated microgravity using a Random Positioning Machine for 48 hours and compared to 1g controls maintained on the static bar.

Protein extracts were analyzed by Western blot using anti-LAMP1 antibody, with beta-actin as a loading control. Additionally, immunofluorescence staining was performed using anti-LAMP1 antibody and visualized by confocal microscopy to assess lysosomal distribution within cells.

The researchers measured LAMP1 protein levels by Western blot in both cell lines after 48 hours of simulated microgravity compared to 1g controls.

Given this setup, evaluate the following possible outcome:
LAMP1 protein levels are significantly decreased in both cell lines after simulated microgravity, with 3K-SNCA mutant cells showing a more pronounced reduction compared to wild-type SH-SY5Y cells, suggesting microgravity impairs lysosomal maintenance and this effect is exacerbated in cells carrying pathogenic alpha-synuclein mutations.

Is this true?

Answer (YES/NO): NO